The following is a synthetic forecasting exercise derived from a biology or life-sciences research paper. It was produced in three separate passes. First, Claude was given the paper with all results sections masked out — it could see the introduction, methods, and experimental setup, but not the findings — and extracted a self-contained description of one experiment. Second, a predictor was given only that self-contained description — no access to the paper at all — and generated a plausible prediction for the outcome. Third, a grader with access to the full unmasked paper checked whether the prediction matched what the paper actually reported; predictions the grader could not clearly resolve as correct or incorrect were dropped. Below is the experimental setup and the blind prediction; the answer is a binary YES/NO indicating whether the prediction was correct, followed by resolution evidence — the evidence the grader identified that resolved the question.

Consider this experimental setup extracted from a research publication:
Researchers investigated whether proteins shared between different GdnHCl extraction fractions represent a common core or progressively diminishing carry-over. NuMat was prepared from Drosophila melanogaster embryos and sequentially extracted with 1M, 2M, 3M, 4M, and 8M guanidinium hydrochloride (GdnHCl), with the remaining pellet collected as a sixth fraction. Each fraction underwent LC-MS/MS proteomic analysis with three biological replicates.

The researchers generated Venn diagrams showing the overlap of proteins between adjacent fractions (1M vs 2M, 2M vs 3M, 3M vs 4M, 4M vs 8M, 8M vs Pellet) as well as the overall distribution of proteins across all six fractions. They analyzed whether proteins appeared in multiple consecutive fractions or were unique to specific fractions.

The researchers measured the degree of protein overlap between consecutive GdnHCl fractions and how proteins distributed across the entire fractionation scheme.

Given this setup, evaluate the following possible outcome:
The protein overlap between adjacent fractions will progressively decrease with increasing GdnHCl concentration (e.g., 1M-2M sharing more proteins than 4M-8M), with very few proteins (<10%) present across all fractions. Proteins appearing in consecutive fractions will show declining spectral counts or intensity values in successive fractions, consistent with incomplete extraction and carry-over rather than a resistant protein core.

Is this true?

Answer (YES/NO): NO